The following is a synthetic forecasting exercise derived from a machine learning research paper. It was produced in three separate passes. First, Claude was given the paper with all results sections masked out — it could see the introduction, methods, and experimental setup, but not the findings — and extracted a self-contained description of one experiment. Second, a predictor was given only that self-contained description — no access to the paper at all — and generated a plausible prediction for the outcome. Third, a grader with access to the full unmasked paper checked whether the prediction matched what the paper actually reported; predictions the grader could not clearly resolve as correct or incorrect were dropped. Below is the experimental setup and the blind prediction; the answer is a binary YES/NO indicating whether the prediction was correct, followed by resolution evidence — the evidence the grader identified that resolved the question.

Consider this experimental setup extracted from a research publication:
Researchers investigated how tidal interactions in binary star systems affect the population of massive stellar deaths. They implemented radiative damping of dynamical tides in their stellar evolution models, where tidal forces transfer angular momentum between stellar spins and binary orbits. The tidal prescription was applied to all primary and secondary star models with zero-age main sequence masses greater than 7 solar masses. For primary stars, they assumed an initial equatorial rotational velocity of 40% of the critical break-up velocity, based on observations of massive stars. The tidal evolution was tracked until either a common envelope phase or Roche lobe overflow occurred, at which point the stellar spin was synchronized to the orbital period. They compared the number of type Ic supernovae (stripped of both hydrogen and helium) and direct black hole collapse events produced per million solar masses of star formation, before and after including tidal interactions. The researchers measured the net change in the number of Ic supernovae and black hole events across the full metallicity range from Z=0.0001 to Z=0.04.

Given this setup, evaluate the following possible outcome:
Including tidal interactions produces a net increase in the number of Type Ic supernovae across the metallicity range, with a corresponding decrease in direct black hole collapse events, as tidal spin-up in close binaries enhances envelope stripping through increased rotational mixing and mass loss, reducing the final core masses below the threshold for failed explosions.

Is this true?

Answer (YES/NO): NO